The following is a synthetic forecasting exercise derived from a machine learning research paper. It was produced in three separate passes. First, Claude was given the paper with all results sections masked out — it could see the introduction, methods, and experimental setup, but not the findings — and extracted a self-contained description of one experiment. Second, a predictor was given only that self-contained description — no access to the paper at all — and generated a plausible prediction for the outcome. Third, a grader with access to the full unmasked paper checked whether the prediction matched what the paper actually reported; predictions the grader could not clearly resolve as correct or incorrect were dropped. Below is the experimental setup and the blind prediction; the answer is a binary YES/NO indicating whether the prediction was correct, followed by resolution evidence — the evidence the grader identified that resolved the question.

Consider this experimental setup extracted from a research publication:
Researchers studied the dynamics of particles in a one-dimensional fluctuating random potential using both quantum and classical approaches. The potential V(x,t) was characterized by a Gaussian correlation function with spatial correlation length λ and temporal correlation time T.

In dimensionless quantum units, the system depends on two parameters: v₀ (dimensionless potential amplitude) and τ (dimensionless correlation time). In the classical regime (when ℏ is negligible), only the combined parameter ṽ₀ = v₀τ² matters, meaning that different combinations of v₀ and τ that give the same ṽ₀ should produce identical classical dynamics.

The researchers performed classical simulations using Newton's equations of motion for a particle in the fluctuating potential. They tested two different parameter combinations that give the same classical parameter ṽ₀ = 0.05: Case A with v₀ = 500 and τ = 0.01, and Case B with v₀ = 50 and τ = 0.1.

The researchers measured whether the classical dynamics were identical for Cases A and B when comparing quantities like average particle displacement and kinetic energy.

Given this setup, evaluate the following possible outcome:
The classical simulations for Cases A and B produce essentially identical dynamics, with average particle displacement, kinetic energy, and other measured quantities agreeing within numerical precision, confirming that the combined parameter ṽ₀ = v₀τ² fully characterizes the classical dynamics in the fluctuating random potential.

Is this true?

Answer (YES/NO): YES